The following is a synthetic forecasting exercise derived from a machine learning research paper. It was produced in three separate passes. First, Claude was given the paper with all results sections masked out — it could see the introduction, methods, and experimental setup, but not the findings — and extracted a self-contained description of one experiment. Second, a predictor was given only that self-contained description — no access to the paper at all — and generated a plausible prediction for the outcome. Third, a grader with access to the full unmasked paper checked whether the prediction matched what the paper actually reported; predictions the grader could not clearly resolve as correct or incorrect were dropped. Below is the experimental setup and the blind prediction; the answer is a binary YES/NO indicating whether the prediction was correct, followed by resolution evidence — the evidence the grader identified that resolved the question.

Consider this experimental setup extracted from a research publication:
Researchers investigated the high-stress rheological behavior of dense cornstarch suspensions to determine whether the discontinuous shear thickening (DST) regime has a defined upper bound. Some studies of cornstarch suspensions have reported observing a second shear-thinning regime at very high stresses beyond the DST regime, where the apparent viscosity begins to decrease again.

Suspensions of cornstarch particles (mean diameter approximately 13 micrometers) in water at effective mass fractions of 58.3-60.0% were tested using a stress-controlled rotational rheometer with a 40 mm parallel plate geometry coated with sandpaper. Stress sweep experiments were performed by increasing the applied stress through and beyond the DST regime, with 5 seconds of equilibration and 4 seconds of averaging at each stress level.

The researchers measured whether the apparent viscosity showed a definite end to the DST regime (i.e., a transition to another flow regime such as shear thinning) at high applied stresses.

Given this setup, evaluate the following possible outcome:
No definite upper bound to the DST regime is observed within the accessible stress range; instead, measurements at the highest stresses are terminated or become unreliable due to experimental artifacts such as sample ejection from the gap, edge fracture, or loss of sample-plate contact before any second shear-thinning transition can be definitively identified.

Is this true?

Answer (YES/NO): NO